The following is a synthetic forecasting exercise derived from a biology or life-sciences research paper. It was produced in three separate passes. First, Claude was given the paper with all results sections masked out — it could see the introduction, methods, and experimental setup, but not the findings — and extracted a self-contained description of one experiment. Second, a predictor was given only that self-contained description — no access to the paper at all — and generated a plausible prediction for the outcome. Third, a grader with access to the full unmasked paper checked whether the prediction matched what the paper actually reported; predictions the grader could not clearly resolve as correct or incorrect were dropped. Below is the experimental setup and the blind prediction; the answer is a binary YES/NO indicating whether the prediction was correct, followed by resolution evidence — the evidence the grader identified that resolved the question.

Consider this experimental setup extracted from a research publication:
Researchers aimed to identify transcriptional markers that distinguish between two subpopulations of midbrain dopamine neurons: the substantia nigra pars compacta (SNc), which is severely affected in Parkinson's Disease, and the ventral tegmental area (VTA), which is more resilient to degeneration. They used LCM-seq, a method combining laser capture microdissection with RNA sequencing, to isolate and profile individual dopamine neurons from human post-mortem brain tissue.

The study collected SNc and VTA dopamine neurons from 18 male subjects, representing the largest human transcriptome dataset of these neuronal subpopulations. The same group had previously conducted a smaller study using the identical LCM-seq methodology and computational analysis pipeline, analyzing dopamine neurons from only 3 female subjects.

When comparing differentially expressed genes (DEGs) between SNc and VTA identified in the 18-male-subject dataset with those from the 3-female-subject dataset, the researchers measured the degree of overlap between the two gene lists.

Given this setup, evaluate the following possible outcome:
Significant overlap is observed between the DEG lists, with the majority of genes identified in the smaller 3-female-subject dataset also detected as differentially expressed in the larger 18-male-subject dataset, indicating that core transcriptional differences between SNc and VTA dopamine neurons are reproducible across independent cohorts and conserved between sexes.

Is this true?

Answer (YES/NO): NO